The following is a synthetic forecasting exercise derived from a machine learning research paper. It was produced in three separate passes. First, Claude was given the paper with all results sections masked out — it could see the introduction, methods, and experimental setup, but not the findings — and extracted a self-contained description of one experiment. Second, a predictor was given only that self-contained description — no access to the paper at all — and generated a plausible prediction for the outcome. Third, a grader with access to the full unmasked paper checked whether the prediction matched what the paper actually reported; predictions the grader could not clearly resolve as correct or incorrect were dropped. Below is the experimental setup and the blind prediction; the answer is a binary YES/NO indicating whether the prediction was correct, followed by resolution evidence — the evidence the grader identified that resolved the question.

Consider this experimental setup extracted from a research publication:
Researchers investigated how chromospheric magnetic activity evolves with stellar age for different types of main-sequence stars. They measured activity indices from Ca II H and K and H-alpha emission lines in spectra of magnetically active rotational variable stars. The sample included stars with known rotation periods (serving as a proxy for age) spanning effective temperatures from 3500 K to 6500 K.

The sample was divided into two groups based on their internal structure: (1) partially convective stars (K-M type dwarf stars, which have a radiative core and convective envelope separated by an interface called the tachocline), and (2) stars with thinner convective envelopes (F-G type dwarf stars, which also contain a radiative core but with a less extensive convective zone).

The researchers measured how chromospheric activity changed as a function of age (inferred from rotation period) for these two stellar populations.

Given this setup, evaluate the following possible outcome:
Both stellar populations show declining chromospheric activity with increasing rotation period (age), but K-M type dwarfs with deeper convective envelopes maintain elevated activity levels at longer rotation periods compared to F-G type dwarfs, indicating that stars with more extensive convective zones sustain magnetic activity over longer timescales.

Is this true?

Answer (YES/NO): NO